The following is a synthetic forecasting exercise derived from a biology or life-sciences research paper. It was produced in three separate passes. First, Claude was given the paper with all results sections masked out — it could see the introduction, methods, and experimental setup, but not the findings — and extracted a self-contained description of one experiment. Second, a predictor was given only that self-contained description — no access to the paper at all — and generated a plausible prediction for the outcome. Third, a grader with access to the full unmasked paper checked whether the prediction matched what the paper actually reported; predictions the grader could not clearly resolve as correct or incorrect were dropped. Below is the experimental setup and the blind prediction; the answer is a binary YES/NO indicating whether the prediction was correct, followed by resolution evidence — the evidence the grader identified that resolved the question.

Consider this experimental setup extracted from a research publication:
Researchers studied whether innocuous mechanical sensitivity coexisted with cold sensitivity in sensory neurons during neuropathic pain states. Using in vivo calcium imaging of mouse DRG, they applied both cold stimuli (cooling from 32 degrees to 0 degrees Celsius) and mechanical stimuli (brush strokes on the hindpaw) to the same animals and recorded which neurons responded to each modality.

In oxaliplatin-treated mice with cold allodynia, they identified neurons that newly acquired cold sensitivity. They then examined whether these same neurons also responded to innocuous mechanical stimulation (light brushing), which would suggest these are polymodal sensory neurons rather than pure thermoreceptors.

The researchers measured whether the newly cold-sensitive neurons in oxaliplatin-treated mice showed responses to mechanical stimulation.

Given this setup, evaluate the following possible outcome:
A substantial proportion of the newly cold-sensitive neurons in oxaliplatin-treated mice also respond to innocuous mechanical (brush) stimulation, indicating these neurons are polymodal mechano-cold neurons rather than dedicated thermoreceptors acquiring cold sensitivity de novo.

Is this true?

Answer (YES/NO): NO